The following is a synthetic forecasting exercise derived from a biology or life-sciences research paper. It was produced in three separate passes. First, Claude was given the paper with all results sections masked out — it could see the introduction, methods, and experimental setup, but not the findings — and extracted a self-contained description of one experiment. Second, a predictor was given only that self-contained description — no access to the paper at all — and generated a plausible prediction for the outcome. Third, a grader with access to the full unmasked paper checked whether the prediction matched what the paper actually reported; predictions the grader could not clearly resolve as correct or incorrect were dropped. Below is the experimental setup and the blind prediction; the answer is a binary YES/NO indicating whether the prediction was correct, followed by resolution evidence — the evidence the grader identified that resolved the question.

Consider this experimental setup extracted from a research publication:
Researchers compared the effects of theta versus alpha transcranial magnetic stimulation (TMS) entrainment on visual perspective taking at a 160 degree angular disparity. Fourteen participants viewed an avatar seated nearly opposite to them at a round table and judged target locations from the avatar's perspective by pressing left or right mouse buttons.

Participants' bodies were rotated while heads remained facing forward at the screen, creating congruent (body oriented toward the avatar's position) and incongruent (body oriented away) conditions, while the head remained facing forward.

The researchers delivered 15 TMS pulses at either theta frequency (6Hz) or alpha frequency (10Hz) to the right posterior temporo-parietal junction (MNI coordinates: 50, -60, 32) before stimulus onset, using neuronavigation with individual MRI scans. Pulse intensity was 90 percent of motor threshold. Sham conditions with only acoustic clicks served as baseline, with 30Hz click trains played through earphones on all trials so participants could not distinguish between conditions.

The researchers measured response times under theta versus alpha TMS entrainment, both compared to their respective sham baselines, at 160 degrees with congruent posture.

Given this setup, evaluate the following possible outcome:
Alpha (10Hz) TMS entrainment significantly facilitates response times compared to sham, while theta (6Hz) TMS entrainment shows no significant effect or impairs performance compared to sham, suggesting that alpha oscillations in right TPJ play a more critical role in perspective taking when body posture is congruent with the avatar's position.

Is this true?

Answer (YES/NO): NO